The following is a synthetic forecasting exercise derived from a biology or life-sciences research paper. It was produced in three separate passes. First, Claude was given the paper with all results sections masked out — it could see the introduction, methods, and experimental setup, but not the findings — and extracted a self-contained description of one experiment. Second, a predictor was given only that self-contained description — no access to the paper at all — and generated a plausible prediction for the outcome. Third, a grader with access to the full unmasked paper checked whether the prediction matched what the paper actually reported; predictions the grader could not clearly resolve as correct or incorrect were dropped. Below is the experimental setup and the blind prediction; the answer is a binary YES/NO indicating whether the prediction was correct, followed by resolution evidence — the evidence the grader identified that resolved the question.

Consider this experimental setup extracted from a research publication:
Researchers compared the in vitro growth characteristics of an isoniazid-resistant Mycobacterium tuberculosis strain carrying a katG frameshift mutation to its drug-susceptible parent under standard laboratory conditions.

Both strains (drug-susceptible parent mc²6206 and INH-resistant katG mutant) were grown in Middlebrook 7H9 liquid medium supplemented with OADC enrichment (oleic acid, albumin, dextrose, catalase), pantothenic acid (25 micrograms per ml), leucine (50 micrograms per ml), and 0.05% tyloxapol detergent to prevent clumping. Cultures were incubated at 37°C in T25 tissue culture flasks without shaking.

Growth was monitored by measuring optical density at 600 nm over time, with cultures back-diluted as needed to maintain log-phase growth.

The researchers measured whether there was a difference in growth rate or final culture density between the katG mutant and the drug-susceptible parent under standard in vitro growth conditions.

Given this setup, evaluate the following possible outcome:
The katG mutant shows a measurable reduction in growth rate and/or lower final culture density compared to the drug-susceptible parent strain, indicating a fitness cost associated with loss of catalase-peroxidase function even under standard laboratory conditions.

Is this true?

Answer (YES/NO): NO